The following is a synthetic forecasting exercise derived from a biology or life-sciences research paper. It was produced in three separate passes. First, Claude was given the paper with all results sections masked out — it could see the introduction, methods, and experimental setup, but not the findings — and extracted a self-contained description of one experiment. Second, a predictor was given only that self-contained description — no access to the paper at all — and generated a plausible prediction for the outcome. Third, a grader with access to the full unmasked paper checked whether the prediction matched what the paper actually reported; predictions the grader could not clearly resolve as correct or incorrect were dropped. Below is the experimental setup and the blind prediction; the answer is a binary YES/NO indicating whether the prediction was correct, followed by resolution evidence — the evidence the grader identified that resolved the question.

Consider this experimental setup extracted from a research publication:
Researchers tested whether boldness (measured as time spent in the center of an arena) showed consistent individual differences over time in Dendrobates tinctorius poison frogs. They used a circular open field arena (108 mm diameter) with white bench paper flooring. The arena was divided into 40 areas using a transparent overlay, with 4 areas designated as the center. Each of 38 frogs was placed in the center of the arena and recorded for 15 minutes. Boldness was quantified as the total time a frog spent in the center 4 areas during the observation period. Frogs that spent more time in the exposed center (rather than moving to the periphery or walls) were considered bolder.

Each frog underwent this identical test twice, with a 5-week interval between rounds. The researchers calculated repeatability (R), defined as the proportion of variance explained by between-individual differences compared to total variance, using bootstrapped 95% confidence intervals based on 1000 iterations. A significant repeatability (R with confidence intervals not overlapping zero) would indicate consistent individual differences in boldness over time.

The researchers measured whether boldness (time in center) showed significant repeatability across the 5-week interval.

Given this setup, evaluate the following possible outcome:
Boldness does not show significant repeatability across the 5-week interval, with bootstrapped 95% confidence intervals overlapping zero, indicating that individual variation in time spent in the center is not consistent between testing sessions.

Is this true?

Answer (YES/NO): YES